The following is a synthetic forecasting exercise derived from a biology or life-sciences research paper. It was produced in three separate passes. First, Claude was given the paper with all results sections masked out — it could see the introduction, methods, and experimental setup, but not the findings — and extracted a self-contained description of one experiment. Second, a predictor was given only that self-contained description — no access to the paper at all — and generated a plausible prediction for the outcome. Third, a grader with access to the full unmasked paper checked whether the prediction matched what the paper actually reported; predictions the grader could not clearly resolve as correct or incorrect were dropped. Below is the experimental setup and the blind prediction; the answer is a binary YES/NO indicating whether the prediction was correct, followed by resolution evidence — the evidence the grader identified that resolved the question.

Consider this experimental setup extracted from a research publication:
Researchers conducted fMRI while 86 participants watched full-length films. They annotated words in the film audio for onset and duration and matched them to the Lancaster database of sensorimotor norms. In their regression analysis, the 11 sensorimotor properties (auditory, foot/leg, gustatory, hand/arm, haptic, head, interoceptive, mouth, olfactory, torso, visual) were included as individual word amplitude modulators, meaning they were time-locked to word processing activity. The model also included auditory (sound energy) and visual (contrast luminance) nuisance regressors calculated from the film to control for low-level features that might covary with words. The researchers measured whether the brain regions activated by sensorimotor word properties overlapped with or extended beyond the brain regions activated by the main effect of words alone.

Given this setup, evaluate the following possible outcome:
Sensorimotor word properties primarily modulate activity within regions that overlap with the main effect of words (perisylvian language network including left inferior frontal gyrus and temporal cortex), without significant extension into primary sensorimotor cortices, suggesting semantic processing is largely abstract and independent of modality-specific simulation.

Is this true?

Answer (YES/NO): NO